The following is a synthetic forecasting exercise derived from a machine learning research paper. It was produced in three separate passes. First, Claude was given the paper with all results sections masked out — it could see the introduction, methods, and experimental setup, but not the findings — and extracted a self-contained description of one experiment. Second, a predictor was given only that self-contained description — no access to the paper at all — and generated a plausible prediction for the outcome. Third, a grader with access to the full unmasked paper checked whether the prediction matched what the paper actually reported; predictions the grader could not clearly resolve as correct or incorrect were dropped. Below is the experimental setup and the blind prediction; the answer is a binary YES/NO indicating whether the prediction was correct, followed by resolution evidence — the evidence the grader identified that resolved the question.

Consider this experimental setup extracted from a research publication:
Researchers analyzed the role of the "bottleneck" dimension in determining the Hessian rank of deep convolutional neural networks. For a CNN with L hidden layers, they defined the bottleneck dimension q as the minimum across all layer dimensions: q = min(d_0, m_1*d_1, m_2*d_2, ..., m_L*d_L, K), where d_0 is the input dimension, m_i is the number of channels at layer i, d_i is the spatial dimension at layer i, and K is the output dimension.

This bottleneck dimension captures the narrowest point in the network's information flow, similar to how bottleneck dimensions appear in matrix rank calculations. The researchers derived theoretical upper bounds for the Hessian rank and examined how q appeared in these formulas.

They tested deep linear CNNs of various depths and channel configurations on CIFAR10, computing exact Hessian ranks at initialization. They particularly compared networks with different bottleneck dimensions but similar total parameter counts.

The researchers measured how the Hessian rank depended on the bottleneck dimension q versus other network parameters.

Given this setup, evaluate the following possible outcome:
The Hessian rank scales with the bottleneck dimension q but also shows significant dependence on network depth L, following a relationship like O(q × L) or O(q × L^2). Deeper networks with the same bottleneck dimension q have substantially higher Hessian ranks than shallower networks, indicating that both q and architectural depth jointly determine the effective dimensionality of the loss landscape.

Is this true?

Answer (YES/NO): NO